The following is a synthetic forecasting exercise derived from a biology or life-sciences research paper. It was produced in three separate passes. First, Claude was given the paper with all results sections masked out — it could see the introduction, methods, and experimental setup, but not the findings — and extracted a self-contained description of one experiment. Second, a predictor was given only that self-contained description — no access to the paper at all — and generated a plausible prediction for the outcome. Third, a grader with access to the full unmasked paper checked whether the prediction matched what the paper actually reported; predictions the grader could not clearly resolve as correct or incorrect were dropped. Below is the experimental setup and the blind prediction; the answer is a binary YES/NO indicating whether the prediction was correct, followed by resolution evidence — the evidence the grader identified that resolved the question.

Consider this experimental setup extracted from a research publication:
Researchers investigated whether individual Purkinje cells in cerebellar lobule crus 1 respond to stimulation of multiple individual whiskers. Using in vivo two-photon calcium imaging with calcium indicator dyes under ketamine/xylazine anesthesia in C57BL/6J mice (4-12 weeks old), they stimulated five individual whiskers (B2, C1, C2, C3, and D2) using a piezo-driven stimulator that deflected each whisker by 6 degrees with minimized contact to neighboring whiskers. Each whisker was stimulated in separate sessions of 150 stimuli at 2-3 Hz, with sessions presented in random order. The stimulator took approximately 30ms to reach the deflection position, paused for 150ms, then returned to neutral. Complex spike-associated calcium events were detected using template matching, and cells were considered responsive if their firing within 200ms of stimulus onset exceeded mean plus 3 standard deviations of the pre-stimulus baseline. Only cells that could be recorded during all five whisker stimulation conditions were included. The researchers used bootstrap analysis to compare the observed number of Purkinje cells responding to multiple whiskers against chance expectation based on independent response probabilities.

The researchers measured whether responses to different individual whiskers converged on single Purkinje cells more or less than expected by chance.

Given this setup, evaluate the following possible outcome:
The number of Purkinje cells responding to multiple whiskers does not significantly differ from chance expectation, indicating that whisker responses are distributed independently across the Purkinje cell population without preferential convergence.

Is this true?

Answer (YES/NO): NO